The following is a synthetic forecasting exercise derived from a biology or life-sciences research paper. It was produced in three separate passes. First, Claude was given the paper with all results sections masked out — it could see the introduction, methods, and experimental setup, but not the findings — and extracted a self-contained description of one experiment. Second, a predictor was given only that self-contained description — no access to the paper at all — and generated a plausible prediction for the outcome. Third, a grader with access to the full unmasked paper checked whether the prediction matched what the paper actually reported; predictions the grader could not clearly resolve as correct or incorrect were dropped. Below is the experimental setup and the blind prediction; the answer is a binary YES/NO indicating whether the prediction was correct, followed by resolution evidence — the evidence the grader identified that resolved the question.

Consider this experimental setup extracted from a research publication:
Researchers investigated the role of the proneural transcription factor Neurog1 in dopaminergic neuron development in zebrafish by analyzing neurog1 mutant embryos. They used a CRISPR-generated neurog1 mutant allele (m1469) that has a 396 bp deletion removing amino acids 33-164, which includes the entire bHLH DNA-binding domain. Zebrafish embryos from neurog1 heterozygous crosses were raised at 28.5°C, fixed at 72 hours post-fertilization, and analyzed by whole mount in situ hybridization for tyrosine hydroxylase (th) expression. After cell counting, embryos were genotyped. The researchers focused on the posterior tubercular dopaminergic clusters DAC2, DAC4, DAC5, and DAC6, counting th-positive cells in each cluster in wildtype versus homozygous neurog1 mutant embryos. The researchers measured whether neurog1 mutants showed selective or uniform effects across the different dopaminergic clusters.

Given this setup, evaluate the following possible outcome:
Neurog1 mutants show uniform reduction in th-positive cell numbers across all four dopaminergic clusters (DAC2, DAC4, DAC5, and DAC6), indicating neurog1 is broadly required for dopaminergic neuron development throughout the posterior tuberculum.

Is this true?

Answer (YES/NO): NO